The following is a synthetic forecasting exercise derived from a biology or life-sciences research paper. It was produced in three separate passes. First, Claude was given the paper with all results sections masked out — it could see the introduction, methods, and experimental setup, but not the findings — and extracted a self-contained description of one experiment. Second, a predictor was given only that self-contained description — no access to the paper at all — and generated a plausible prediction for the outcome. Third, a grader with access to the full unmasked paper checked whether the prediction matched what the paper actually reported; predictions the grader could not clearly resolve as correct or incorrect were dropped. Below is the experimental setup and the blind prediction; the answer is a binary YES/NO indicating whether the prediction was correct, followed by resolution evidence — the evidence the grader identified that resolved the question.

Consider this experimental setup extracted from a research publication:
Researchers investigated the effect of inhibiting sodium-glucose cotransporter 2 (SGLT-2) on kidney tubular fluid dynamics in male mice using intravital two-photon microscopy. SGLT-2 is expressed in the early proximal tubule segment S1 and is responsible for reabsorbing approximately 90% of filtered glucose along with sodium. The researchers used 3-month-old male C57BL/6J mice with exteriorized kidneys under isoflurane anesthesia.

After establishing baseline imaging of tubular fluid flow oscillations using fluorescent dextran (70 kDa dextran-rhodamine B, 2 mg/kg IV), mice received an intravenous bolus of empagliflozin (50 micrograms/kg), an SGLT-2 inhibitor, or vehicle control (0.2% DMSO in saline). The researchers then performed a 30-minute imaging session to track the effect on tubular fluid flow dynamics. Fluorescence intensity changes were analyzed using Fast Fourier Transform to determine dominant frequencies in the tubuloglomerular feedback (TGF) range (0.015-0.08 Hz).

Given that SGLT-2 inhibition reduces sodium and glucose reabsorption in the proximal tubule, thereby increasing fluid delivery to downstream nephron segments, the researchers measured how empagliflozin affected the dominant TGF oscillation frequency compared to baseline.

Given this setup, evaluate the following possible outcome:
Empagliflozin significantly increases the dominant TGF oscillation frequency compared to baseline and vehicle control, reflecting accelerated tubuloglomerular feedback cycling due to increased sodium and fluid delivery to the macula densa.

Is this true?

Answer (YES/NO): NO